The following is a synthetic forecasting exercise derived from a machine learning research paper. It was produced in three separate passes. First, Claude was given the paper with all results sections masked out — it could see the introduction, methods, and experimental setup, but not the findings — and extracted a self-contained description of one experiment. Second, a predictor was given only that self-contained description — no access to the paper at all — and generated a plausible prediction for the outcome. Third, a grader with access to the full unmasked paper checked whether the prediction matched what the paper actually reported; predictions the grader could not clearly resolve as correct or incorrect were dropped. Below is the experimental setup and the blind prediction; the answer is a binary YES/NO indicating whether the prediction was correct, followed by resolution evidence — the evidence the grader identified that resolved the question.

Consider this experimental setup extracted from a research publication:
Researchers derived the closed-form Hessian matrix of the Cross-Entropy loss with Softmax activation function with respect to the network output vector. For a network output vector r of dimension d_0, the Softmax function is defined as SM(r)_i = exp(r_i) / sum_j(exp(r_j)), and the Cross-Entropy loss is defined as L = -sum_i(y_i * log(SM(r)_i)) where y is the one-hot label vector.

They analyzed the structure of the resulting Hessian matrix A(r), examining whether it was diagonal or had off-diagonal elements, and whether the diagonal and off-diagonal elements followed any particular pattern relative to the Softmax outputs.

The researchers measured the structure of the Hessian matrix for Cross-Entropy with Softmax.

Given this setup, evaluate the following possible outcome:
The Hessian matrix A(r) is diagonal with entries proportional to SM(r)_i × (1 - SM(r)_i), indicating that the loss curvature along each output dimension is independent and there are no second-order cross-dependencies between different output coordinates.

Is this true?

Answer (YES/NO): NO